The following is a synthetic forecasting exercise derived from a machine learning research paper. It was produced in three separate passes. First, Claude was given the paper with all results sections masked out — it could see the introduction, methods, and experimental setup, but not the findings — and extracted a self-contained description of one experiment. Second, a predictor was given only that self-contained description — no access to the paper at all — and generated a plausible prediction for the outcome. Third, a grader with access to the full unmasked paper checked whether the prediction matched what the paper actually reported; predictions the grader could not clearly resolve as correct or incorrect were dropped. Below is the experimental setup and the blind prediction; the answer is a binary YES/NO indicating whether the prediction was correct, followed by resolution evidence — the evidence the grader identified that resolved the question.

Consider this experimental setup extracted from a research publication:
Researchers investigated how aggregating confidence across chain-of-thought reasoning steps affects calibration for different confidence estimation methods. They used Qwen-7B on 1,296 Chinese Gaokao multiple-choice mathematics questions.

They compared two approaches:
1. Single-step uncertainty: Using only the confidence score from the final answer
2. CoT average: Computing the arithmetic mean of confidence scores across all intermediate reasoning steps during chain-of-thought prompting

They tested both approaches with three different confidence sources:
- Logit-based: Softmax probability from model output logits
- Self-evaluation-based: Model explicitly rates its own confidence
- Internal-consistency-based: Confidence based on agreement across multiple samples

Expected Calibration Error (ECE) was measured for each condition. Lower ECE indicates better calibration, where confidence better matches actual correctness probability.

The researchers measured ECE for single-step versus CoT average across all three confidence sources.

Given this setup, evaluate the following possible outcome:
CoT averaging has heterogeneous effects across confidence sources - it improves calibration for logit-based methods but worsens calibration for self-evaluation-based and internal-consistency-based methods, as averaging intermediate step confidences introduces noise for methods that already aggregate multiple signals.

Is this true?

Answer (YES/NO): NO